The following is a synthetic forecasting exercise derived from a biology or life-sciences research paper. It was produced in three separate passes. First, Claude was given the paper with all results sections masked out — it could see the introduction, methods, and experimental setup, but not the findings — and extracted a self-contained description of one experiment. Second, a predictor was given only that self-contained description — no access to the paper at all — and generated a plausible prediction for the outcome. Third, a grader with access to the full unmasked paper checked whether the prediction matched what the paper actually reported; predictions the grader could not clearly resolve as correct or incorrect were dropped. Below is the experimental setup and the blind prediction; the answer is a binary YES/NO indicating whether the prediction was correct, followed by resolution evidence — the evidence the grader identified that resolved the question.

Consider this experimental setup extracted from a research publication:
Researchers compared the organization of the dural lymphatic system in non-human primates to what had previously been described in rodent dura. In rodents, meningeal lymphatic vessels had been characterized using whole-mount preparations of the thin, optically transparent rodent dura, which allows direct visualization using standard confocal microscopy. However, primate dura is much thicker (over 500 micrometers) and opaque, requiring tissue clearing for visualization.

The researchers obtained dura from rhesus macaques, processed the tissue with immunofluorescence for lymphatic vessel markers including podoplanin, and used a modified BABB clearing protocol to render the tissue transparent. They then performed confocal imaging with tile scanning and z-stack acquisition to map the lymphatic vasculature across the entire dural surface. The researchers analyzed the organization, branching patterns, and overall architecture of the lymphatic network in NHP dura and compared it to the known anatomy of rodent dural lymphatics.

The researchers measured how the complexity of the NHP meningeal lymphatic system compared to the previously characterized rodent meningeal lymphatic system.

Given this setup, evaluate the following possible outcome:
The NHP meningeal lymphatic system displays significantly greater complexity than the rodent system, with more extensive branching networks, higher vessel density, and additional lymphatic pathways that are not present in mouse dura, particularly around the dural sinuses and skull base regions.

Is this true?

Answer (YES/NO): NO